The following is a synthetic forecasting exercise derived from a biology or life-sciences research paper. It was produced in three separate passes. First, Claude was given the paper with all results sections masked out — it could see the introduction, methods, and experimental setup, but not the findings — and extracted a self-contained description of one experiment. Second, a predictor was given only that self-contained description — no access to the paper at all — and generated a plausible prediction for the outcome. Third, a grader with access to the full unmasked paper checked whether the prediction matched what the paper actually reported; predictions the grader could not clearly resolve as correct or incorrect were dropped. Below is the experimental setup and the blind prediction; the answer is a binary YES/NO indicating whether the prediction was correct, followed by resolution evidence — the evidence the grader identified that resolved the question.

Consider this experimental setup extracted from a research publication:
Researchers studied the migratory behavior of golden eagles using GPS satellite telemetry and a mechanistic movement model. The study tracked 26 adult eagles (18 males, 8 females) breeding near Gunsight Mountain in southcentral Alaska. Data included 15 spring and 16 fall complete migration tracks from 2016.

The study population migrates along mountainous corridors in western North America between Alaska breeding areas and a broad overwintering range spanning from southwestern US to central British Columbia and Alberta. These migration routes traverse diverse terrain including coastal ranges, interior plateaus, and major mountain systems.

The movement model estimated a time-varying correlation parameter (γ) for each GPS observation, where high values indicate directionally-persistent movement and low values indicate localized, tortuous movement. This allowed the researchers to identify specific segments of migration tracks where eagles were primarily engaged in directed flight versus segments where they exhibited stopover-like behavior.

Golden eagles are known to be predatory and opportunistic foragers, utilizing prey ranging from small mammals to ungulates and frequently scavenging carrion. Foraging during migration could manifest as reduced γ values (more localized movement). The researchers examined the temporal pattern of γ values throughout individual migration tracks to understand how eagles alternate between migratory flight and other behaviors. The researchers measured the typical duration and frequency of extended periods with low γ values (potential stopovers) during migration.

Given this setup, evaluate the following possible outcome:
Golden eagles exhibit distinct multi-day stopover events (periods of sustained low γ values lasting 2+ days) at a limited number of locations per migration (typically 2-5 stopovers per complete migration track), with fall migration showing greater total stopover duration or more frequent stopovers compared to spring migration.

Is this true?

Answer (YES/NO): NO